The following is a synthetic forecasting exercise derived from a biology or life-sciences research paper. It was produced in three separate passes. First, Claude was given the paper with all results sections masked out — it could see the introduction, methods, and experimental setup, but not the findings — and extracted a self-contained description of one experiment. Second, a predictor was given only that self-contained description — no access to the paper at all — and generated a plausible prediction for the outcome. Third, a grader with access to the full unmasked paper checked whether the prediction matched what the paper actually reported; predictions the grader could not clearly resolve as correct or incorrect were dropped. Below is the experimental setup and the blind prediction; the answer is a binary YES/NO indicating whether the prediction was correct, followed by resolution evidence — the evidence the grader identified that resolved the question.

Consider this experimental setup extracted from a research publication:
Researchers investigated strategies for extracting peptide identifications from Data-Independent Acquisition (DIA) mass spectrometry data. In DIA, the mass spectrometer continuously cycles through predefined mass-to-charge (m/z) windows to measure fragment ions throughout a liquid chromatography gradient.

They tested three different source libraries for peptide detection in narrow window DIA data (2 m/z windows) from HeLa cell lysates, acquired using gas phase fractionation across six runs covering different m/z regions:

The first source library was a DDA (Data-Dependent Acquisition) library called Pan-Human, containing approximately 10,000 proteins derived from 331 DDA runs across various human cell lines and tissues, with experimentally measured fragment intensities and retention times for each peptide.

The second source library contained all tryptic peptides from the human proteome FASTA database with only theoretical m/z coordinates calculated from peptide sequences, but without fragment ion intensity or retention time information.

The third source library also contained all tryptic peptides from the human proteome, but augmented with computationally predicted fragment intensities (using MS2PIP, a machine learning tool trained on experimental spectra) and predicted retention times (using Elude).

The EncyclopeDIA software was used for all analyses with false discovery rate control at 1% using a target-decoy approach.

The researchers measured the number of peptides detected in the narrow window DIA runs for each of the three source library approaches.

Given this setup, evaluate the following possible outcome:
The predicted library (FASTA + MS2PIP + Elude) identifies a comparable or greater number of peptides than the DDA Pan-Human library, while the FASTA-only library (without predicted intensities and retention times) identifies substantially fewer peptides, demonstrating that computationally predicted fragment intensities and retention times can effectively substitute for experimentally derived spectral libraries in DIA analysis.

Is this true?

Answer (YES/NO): YES